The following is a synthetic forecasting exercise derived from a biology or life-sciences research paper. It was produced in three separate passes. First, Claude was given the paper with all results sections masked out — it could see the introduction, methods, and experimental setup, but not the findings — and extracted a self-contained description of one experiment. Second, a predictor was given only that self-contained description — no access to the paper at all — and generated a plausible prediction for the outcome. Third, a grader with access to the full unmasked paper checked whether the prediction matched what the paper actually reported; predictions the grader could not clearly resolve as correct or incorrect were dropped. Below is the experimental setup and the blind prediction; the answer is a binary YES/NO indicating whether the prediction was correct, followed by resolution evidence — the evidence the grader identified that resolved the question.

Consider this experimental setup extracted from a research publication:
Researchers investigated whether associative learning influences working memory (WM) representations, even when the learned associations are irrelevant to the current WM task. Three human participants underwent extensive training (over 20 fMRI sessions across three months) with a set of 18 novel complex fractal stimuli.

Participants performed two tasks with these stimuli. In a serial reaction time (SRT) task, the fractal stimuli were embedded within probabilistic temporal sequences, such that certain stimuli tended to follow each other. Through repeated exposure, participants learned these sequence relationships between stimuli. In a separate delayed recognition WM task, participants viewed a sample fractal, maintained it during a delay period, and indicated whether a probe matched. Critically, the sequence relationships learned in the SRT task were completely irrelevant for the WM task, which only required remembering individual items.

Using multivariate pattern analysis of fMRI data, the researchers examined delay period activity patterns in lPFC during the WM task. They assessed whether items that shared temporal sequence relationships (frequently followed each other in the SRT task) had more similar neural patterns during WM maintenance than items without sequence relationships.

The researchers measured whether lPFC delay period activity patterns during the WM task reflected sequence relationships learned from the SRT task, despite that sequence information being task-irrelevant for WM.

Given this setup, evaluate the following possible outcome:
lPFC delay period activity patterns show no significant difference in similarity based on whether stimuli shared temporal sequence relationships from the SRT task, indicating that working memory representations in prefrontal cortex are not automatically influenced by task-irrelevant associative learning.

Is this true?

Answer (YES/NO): NO